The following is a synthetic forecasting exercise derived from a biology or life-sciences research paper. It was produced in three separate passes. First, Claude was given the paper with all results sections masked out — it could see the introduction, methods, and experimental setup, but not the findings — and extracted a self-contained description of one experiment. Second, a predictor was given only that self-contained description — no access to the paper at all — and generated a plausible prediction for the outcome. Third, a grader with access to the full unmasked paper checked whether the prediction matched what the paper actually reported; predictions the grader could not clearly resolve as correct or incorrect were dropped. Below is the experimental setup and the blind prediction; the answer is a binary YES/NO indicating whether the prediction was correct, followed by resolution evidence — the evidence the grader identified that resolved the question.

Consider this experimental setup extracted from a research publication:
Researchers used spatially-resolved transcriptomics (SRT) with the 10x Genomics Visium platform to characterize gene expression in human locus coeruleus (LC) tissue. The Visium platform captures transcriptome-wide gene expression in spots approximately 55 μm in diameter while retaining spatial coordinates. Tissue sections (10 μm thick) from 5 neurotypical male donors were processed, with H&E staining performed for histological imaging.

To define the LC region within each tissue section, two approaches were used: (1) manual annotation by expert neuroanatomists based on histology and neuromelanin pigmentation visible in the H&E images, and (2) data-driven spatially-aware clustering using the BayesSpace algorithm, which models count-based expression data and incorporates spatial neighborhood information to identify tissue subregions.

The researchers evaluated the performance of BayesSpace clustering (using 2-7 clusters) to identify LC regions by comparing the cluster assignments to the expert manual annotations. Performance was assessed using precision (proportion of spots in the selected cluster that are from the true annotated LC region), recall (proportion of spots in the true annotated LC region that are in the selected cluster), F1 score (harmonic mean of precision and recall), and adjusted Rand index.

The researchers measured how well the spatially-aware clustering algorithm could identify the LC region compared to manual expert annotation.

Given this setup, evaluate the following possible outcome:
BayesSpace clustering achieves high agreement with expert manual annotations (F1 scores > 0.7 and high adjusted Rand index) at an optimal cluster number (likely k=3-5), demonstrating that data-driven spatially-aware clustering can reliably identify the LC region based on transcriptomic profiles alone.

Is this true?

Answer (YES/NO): NO